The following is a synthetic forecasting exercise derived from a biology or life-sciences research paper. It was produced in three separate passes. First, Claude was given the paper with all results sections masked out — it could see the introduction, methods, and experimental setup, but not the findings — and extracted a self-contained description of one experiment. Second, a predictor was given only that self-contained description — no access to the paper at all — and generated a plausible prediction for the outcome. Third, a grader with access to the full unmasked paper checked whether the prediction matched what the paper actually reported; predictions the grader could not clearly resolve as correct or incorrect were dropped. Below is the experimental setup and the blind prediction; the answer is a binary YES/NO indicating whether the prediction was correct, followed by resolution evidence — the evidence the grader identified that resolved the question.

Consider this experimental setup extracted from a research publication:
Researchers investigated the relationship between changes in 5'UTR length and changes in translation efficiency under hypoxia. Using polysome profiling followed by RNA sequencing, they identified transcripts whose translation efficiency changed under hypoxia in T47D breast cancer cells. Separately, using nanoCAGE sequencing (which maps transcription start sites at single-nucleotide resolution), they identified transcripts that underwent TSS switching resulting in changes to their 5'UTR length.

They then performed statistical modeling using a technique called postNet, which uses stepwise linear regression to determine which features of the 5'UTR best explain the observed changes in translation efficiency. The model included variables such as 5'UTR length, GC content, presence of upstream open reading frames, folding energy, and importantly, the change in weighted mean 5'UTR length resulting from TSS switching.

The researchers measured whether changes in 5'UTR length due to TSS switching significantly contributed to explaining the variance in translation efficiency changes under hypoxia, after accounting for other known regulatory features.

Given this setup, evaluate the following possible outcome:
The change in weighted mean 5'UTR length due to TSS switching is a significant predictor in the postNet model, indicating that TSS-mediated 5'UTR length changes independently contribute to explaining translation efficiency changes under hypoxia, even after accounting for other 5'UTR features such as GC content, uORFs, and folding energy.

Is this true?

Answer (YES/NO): YES